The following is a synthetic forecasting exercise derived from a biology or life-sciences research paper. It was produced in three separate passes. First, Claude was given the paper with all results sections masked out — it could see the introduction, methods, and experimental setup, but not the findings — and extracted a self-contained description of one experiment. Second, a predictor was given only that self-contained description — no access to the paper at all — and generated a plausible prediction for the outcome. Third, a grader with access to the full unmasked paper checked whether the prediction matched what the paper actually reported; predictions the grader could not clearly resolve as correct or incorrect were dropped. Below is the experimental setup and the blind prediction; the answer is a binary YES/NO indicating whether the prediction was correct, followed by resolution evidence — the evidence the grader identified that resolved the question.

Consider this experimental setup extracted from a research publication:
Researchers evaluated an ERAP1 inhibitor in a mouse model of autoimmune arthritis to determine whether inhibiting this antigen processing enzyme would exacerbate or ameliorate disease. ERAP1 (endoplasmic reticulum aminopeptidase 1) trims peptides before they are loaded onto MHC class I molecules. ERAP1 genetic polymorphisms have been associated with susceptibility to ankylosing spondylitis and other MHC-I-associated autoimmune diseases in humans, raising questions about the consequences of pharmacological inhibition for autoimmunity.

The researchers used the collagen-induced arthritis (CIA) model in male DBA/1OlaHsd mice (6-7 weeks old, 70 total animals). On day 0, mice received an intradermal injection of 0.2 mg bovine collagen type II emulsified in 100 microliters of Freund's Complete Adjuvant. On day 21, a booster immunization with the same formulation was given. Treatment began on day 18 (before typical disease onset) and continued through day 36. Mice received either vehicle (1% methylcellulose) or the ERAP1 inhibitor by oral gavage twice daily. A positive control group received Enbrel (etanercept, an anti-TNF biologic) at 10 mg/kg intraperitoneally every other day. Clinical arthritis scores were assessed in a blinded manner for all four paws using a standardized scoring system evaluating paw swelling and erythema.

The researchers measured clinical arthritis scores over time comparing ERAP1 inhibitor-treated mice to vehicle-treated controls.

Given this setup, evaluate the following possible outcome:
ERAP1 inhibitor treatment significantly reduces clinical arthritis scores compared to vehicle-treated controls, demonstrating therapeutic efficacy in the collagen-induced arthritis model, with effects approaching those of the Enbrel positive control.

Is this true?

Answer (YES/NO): YES